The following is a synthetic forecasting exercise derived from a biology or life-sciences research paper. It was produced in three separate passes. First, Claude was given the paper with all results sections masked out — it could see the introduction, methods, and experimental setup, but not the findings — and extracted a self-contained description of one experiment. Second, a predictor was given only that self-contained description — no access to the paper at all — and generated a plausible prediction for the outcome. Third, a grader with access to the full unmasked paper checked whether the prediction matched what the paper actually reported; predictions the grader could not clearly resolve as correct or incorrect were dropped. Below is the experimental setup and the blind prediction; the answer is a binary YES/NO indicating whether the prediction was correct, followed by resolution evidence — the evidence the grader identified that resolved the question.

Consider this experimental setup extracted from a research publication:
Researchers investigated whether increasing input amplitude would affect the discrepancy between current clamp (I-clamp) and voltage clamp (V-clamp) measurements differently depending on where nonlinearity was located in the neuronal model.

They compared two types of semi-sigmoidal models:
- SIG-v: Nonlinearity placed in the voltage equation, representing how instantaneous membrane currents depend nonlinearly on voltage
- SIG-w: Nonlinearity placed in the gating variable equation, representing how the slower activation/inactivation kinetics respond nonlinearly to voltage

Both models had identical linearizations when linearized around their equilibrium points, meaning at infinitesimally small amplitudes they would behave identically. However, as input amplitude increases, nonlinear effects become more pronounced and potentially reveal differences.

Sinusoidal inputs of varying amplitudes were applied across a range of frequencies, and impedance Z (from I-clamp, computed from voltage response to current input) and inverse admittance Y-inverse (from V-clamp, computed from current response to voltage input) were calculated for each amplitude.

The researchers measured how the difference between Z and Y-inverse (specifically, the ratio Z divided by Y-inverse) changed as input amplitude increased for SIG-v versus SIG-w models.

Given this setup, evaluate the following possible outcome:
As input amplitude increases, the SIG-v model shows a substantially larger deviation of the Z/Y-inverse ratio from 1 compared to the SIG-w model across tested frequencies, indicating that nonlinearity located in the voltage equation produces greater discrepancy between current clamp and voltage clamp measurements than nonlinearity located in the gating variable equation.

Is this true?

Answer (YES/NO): YES